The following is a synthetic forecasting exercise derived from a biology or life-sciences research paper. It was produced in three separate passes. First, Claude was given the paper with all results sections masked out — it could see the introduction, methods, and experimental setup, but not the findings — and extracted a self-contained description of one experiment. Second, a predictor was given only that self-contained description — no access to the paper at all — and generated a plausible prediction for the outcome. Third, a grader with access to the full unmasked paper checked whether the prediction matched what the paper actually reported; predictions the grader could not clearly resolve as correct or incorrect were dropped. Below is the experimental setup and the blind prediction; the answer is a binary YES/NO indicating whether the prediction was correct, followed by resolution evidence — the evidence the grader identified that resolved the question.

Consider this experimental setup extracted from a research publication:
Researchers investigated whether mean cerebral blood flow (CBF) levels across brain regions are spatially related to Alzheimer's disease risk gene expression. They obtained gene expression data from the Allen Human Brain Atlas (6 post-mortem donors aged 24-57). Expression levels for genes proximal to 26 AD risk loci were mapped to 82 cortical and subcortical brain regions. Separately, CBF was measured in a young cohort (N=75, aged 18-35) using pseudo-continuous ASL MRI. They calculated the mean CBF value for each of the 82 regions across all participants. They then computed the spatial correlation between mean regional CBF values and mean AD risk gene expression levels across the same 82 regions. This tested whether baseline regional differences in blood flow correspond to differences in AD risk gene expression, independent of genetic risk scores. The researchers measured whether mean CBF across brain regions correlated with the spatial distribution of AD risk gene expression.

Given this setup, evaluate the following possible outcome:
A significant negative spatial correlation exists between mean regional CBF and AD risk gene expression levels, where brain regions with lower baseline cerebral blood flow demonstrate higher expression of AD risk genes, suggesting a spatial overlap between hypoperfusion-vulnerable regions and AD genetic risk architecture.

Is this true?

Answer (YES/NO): YES